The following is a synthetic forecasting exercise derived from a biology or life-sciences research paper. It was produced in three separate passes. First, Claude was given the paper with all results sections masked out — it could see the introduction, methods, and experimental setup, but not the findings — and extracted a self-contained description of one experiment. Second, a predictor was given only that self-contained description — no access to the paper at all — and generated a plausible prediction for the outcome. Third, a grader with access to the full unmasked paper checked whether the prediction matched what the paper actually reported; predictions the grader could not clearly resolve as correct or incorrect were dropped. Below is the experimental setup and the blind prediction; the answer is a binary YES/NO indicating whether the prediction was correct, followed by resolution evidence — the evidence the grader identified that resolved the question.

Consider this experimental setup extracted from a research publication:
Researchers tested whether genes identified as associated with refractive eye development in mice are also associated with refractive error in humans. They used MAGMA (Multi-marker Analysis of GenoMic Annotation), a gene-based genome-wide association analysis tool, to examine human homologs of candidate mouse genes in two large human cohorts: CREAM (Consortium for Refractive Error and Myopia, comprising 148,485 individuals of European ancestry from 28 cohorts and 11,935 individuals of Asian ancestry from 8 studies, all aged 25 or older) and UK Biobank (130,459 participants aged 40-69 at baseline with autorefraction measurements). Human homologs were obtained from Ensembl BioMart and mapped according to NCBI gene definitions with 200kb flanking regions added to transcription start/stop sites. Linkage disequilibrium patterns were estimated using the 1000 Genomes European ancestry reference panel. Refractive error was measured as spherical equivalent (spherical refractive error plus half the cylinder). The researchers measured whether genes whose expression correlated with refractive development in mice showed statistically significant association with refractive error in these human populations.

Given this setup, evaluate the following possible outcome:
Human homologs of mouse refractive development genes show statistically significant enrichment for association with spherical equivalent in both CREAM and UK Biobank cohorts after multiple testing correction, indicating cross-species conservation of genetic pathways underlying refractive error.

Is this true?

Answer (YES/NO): YES